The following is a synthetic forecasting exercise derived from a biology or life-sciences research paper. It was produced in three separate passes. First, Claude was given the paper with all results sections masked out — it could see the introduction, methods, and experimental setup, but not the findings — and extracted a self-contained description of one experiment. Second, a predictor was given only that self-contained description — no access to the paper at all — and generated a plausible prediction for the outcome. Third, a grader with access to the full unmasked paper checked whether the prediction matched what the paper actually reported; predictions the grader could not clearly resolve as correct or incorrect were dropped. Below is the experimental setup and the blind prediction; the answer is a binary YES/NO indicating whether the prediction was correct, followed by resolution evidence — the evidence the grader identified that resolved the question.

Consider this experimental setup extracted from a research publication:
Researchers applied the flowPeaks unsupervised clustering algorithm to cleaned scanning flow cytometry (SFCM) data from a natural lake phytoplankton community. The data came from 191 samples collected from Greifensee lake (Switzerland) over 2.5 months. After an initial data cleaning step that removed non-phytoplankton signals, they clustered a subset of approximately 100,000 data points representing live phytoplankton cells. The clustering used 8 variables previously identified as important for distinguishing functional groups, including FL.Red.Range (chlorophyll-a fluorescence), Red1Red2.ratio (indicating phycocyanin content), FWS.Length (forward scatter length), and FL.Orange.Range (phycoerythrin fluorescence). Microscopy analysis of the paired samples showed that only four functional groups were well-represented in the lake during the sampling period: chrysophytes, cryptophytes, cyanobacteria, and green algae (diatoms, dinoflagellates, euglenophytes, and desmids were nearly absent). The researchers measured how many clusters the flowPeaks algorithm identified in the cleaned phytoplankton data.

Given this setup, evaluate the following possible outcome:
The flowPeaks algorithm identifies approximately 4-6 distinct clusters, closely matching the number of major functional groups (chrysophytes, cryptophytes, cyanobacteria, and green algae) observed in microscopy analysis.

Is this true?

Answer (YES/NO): NO